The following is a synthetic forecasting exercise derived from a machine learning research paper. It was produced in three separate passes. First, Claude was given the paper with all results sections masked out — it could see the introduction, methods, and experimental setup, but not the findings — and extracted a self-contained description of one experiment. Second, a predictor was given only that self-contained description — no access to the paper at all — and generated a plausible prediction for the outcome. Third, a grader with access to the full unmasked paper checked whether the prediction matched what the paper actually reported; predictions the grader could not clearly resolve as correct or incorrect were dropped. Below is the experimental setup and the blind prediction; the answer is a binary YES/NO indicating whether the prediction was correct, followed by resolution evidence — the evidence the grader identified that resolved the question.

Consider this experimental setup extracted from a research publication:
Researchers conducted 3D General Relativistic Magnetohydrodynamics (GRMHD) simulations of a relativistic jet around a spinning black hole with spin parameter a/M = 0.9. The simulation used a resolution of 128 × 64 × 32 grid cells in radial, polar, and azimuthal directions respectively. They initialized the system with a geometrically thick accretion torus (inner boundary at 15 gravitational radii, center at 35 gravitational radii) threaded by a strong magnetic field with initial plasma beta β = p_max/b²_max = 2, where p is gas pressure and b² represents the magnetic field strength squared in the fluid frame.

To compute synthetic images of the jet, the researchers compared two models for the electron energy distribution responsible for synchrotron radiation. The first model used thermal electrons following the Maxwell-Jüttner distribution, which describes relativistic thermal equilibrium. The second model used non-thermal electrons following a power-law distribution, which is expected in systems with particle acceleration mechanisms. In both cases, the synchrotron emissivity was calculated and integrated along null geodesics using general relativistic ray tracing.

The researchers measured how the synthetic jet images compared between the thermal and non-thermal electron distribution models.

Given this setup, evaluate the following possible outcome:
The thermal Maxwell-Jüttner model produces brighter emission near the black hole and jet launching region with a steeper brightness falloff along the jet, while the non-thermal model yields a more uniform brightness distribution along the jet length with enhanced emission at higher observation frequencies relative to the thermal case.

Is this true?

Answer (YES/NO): NO